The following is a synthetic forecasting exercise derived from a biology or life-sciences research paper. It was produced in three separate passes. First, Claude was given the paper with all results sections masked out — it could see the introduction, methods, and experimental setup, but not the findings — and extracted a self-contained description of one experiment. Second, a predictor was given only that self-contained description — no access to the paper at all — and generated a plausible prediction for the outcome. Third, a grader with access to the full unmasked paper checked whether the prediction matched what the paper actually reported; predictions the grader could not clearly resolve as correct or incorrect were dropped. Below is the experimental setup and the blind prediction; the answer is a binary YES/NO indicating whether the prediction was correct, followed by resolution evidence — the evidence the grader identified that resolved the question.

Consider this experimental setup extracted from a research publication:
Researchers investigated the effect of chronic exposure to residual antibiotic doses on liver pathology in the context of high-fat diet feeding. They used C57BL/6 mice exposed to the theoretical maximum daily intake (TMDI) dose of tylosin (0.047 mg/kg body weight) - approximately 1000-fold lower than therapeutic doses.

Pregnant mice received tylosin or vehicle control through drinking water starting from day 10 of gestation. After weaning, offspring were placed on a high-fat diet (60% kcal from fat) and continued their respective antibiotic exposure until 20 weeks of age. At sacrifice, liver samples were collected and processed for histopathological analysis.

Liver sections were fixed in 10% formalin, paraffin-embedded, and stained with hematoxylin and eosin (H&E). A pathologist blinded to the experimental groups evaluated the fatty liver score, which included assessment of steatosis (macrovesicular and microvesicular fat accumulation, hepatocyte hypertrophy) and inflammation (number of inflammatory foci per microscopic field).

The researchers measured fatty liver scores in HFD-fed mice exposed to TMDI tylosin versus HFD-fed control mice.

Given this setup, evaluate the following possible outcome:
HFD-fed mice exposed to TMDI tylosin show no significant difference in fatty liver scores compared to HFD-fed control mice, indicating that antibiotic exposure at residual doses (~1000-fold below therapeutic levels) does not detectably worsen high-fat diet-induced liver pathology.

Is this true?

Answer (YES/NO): NO